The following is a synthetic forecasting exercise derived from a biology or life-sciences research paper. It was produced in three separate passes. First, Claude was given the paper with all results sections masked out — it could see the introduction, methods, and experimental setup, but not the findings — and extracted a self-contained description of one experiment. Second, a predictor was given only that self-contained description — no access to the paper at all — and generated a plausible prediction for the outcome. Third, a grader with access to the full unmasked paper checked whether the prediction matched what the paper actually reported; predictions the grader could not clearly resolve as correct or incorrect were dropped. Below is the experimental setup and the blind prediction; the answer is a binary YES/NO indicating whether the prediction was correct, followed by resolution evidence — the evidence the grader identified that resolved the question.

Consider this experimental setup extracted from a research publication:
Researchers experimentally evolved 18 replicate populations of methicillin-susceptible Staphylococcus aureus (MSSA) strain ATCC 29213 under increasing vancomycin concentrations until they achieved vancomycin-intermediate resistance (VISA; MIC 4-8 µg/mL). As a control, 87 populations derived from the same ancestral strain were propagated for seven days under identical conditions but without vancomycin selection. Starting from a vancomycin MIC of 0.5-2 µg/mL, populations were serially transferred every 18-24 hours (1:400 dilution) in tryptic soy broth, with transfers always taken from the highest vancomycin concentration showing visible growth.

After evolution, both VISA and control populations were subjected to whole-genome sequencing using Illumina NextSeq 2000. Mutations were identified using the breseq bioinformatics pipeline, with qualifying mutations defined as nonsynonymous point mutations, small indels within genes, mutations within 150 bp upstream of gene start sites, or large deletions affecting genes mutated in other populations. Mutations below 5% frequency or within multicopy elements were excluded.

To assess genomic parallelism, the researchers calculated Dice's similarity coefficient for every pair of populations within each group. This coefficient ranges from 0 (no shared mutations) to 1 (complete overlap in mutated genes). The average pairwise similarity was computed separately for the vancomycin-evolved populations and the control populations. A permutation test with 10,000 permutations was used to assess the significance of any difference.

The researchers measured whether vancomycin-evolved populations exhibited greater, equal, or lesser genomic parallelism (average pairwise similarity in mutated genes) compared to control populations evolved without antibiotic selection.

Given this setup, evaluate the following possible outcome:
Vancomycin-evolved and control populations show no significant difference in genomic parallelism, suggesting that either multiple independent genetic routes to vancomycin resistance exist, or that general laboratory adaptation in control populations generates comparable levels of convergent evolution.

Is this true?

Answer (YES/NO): NO